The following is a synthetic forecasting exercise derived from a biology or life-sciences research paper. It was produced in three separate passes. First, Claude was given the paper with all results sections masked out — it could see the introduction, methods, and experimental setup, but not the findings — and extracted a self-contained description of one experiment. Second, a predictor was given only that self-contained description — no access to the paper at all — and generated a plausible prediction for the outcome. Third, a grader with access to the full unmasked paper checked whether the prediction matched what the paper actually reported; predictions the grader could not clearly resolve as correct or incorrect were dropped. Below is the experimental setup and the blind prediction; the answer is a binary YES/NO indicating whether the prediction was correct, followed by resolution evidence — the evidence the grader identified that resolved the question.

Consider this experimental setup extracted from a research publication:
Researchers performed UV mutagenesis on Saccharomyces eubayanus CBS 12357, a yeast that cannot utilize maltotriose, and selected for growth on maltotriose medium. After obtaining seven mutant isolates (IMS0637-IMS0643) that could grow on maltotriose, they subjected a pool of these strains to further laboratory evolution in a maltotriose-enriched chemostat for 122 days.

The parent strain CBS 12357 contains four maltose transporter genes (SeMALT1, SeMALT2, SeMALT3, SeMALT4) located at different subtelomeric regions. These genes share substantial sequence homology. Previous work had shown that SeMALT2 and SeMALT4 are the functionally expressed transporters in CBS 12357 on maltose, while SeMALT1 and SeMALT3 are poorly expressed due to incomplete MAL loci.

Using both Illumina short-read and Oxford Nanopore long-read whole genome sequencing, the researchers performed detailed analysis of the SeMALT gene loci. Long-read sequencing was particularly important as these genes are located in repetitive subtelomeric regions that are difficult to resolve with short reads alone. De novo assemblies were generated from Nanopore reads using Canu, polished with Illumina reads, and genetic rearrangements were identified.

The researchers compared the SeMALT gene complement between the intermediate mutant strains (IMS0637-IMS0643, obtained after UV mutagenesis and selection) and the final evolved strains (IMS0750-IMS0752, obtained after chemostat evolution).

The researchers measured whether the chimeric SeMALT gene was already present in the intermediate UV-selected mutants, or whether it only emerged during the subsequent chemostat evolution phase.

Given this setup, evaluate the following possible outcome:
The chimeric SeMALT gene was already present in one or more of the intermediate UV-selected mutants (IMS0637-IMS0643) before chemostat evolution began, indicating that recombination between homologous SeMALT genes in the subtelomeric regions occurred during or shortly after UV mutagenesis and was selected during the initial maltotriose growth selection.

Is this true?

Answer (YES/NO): NO